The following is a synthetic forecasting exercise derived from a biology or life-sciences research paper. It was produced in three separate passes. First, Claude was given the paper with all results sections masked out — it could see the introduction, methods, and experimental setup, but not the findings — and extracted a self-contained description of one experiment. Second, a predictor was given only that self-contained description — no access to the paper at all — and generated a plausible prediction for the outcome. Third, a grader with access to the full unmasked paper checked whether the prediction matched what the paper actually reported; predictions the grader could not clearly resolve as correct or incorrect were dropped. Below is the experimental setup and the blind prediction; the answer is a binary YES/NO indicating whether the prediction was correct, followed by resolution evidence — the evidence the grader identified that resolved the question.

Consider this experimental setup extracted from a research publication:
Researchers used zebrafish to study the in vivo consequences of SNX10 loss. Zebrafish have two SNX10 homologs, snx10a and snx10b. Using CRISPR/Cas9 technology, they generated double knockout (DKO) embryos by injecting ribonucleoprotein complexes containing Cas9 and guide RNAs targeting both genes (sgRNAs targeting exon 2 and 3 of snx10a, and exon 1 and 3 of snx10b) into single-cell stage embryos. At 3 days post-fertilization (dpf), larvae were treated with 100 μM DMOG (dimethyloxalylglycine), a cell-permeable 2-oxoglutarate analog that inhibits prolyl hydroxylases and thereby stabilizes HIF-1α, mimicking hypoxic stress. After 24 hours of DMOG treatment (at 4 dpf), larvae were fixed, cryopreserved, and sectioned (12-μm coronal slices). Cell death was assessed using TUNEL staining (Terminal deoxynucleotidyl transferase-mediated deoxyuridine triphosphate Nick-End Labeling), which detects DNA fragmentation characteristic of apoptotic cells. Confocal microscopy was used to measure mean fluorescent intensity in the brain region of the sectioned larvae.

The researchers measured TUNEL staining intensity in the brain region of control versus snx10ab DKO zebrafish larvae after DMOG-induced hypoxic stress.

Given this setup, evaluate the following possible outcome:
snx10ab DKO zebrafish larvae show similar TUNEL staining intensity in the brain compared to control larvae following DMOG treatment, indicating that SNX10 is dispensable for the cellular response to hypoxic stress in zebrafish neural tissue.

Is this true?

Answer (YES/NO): NO